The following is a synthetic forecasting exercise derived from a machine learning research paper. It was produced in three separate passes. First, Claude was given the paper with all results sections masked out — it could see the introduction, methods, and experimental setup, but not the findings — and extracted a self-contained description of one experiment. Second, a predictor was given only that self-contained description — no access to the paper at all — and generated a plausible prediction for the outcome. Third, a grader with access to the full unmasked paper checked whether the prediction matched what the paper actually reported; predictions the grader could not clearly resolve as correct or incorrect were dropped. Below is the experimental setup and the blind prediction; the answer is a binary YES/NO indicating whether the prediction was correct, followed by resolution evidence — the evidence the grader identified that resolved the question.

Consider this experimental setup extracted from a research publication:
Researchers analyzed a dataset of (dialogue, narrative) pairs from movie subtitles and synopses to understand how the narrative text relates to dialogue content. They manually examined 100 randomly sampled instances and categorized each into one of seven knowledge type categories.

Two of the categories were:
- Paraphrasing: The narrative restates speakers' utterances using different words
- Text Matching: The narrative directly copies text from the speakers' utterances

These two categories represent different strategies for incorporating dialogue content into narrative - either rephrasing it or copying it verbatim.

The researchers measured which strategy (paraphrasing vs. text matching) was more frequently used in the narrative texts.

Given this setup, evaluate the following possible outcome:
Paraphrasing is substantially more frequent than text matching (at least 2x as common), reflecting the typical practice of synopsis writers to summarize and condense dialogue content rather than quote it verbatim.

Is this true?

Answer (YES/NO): NO